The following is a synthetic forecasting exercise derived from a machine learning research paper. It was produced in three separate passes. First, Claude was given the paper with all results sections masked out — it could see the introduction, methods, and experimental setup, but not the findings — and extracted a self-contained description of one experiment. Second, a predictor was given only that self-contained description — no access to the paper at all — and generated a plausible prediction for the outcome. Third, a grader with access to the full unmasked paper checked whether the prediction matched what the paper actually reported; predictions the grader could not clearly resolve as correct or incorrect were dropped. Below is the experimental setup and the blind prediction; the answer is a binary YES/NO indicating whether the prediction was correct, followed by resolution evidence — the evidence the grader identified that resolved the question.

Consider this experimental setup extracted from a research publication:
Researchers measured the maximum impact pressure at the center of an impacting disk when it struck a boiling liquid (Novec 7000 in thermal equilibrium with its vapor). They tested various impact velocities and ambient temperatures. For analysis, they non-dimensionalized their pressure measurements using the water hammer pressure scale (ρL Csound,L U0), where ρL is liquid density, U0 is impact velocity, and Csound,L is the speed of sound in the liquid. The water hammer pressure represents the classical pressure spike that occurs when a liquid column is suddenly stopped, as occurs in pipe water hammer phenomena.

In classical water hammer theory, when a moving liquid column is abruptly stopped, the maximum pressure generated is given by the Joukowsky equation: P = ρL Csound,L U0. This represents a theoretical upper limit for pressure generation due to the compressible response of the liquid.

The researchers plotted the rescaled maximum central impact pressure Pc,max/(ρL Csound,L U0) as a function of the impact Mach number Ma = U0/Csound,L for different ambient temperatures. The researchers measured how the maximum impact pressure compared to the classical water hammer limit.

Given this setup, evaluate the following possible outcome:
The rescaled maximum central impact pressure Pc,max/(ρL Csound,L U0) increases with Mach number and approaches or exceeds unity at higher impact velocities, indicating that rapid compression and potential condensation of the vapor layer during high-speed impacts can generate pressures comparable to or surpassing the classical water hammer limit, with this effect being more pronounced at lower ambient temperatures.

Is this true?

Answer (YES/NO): YES